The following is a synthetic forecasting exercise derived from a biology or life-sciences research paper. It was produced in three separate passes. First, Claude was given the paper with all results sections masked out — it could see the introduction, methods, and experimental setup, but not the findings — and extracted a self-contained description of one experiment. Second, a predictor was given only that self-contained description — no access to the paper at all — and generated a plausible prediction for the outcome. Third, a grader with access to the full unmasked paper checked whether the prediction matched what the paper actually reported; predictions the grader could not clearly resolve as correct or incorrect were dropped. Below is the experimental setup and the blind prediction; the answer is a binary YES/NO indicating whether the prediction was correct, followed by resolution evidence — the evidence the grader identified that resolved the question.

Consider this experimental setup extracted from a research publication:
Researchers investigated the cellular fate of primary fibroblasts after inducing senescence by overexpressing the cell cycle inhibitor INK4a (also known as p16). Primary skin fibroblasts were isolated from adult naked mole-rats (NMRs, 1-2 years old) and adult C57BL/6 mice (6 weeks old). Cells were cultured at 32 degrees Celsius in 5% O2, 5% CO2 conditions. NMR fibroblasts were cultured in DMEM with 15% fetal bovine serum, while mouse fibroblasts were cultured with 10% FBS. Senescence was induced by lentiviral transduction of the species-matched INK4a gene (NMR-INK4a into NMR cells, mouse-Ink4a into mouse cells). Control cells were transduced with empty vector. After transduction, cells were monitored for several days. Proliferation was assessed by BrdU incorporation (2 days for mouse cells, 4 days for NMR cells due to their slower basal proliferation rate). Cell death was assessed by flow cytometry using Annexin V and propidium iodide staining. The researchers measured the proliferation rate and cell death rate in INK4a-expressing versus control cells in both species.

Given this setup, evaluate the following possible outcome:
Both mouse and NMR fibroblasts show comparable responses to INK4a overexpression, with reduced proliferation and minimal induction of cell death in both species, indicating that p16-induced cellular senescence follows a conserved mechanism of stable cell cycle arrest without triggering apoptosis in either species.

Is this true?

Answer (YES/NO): NO